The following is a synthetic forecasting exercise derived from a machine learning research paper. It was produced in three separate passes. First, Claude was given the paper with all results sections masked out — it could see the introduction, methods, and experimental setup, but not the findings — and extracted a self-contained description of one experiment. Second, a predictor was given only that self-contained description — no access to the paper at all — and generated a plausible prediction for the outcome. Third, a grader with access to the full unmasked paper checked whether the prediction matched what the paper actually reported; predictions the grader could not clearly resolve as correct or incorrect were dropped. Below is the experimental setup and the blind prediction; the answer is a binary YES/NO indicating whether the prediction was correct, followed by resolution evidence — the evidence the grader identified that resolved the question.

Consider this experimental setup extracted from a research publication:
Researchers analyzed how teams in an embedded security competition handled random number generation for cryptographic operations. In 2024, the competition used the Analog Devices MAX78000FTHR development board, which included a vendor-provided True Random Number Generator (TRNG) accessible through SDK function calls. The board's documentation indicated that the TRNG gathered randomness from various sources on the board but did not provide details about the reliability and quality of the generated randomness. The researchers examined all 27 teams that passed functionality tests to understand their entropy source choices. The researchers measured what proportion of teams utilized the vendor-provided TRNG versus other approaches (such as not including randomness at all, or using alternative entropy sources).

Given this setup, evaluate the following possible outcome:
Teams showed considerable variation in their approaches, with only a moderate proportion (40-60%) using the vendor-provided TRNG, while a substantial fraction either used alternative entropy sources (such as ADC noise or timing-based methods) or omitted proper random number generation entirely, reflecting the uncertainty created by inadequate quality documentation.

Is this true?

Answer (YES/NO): NO